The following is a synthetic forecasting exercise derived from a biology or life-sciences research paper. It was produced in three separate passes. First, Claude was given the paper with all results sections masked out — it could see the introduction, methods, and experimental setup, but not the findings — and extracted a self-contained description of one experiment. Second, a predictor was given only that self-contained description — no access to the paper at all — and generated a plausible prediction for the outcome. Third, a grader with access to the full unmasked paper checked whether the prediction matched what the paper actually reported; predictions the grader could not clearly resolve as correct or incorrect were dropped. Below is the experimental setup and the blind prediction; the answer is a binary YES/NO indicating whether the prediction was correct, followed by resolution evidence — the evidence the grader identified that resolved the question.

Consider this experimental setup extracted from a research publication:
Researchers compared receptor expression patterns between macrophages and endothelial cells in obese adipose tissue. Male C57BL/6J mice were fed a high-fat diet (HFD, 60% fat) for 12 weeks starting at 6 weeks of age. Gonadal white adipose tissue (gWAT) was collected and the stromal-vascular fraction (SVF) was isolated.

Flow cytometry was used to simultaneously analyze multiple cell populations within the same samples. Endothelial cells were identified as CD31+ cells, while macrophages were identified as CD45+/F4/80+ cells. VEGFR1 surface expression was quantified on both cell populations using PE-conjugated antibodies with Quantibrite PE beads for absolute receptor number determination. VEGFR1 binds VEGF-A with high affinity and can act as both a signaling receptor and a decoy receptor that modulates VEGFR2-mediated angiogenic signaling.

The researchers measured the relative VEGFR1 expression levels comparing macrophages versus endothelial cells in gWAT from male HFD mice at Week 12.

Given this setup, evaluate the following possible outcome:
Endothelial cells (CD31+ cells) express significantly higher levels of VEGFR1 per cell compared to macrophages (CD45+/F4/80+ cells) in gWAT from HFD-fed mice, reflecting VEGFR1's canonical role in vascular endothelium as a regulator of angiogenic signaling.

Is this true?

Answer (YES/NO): NO